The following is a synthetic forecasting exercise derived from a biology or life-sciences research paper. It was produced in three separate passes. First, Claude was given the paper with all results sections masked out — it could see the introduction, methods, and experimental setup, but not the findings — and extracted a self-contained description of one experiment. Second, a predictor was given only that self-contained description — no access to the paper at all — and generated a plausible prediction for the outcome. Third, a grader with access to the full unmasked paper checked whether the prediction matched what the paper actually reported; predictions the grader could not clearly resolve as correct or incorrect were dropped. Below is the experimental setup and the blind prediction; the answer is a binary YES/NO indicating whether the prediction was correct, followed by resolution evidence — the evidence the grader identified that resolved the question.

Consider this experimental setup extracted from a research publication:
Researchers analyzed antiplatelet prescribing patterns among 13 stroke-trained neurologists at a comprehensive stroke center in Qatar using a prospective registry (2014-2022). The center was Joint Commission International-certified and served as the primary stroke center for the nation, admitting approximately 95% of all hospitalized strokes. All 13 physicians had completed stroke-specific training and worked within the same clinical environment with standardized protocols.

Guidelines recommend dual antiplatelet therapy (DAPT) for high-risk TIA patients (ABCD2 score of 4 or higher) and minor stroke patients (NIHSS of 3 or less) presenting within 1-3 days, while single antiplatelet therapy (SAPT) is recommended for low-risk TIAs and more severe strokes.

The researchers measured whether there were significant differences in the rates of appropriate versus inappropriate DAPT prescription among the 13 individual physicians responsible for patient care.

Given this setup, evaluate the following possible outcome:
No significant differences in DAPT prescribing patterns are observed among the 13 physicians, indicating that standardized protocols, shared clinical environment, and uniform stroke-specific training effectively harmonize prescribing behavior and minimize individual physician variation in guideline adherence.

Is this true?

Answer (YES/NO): NO